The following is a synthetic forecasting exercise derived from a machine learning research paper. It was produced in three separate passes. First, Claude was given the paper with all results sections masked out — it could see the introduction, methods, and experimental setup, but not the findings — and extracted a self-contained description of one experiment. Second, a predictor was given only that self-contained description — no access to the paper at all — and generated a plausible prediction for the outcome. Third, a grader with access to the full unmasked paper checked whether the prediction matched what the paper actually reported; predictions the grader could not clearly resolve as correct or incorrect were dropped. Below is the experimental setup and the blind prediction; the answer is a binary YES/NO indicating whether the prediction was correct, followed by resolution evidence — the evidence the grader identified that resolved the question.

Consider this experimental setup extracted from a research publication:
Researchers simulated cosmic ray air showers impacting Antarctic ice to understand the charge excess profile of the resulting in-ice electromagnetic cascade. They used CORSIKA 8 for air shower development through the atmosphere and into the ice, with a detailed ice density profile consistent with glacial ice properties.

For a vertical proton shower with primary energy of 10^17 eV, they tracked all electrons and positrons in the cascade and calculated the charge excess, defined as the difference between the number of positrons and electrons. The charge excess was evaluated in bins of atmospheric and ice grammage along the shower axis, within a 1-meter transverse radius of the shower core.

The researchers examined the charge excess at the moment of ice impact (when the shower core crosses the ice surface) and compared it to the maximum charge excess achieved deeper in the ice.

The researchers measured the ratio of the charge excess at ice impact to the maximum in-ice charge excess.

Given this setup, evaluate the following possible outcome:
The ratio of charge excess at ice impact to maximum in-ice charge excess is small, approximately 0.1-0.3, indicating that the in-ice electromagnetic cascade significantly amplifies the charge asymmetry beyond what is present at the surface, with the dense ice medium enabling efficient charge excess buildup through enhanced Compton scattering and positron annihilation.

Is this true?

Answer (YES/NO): NO